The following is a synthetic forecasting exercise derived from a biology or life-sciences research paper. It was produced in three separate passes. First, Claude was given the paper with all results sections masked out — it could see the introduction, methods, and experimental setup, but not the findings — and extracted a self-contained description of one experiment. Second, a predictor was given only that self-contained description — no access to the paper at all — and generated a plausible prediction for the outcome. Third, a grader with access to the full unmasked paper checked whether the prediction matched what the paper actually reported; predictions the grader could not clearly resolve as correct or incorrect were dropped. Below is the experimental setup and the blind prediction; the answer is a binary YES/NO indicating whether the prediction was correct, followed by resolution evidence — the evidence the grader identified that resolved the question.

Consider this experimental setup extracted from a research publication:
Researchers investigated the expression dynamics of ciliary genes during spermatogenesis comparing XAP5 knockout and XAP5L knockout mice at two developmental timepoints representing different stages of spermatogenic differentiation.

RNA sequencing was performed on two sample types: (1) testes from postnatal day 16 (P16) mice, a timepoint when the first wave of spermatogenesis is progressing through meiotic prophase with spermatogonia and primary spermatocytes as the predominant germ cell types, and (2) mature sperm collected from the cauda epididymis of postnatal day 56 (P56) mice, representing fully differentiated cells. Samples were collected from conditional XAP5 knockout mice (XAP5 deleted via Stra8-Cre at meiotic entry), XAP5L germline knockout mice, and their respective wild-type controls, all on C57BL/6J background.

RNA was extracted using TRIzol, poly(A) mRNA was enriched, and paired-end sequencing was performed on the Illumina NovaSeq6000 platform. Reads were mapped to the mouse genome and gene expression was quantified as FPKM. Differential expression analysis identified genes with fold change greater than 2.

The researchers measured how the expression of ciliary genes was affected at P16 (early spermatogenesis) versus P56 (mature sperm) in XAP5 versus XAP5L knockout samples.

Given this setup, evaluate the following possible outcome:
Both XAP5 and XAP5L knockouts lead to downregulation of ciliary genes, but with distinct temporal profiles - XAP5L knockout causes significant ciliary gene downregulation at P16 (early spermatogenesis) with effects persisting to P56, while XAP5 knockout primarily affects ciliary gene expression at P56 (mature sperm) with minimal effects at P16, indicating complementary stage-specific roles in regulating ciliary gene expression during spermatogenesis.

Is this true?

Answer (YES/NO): NO